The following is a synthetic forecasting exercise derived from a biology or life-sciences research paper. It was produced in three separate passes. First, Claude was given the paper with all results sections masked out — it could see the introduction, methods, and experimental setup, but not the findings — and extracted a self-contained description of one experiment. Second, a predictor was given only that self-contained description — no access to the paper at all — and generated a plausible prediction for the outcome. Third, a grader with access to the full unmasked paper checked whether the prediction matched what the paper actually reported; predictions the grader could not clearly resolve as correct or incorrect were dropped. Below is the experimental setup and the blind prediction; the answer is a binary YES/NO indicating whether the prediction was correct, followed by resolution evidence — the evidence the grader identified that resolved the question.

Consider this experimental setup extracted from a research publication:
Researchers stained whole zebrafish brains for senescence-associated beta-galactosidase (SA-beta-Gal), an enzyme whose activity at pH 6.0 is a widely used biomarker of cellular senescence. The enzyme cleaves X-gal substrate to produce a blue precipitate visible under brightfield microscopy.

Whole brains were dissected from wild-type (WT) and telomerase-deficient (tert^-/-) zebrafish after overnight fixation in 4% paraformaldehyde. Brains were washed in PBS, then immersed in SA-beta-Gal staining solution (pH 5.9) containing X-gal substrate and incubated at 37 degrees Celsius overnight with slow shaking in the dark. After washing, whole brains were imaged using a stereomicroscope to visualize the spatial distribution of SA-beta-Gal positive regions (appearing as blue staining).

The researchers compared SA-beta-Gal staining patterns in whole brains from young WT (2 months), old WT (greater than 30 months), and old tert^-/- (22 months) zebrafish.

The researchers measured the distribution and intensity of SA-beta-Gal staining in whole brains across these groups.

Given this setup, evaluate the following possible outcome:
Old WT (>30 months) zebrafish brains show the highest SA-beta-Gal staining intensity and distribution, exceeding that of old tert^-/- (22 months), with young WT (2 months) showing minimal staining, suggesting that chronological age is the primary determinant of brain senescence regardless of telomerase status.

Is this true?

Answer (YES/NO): NO